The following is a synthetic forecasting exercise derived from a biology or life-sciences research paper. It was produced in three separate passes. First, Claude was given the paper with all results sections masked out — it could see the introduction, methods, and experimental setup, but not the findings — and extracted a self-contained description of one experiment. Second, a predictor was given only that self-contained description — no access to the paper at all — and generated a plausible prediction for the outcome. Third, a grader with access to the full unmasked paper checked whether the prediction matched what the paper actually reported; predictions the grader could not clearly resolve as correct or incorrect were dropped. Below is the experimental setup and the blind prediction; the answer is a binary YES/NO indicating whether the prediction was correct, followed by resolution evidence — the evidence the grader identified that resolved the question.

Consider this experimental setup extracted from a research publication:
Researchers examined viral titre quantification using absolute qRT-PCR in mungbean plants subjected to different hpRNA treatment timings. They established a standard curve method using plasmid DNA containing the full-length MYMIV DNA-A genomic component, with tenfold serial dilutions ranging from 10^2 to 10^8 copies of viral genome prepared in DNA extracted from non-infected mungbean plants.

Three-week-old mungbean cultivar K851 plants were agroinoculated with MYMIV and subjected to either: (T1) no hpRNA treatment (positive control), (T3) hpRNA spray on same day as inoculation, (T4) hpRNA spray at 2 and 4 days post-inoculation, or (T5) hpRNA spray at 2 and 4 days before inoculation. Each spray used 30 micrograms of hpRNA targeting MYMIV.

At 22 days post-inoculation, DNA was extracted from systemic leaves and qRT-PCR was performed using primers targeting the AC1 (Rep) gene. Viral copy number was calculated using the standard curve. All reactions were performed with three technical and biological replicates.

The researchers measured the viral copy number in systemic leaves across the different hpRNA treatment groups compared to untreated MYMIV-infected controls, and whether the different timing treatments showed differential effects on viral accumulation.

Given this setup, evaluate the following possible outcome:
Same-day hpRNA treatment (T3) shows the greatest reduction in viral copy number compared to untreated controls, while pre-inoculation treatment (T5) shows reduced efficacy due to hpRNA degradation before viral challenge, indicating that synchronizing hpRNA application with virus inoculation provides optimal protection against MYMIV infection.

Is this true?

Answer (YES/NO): NO